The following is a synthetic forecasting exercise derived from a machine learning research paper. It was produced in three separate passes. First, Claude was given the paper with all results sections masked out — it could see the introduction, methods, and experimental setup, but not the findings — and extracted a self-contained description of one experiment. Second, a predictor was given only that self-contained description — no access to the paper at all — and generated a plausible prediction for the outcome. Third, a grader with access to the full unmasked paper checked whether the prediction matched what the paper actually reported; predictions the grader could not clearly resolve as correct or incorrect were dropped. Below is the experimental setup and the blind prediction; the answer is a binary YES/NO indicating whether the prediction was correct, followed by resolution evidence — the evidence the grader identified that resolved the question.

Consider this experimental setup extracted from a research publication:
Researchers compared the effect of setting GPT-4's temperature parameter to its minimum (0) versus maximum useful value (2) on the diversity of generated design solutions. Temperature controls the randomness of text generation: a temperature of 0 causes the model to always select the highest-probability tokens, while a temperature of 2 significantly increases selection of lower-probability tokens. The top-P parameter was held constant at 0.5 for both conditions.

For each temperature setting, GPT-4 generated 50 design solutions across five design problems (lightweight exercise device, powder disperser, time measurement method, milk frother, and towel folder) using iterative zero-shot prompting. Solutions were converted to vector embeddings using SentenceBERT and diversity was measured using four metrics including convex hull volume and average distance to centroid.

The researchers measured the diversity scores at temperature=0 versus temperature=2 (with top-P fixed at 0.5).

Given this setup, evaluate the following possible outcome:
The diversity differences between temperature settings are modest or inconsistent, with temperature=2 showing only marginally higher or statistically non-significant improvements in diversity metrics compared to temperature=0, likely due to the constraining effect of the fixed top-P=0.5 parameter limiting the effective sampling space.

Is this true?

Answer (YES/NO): YES